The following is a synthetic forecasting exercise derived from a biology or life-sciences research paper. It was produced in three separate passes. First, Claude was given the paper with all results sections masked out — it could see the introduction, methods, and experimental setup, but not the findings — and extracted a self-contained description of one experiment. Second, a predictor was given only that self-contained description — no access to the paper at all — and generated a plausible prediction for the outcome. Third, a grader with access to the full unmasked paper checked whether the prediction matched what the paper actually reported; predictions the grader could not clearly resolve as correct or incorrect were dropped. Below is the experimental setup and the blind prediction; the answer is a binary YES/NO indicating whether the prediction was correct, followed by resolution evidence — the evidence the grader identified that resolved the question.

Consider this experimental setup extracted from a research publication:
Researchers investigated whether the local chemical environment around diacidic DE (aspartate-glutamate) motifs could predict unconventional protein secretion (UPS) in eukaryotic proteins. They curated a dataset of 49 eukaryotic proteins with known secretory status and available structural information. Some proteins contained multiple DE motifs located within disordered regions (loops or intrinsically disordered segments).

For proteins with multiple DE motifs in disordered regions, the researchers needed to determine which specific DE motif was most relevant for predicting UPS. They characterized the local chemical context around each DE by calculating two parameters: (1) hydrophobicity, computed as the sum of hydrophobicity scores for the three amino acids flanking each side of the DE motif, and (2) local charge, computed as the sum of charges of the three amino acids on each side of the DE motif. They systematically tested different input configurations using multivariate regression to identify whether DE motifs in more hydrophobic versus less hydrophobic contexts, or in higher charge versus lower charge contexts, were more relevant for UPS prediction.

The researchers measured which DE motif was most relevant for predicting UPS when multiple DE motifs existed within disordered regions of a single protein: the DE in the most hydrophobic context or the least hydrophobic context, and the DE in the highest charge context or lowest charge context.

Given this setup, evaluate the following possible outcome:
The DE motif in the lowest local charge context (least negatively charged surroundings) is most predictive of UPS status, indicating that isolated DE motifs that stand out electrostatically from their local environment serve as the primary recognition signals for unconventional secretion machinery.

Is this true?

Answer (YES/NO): YES